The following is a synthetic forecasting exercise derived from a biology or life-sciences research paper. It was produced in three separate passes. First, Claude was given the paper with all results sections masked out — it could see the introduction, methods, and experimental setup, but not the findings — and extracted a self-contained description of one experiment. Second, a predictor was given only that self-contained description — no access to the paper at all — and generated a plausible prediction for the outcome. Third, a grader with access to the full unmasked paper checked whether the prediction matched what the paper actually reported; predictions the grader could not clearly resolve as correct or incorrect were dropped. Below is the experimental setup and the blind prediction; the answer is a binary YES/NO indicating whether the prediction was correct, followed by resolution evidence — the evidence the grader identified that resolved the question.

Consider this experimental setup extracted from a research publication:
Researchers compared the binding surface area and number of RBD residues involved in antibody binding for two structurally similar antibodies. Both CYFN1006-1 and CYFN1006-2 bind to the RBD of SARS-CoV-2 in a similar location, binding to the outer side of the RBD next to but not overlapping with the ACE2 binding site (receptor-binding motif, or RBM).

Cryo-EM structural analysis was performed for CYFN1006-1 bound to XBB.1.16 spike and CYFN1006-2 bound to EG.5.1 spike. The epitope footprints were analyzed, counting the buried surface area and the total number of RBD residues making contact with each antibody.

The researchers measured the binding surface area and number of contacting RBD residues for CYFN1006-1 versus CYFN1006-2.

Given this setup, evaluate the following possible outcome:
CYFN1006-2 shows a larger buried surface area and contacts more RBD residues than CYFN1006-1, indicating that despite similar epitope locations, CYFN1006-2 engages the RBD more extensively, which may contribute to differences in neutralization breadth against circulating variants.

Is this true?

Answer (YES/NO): NO